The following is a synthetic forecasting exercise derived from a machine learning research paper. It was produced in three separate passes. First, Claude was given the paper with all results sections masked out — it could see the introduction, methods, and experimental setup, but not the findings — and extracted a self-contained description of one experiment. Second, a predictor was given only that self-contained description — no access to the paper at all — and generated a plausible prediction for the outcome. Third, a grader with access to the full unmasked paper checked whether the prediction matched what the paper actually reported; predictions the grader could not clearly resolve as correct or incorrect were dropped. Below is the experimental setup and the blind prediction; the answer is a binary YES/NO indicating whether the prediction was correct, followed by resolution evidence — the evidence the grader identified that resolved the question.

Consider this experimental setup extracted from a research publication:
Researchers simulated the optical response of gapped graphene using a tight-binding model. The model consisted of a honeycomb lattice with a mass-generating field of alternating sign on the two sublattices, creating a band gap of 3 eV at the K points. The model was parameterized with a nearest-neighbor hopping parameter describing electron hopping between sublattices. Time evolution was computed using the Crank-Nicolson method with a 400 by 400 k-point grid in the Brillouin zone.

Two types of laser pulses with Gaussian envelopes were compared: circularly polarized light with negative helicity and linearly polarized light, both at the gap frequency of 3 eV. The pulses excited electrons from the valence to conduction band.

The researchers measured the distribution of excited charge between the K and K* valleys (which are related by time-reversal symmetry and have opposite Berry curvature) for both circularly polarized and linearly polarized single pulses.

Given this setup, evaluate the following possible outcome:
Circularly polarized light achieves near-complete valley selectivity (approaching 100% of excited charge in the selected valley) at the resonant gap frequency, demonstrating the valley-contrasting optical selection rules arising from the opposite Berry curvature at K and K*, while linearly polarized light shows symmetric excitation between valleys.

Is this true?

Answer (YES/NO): YES